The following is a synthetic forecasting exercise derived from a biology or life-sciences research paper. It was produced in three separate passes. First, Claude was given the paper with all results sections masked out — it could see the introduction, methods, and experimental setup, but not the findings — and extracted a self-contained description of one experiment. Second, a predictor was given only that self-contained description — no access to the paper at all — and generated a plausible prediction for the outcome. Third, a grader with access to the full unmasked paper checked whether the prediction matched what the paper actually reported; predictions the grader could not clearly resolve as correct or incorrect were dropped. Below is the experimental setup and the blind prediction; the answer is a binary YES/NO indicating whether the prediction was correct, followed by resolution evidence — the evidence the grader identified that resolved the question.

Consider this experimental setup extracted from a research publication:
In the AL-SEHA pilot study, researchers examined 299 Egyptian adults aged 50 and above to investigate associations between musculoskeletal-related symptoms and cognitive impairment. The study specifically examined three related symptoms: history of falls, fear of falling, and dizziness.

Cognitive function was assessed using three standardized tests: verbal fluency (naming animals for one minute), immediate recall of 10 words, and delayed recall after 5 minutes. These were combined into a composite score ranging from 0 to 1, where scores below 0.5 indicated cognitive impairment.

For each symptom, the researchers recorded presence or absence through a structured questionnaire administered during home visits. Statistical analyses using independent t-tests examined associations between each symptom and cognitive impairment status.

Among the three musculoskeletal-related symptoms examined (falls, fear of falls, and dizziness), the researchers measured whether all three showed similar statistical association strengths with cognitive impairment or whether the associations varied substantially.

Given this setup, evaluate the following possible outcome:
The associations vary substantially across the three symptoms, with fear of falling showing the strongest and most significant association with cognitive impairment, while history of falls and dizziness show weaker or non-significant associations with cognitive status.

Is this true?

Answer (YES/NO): NO